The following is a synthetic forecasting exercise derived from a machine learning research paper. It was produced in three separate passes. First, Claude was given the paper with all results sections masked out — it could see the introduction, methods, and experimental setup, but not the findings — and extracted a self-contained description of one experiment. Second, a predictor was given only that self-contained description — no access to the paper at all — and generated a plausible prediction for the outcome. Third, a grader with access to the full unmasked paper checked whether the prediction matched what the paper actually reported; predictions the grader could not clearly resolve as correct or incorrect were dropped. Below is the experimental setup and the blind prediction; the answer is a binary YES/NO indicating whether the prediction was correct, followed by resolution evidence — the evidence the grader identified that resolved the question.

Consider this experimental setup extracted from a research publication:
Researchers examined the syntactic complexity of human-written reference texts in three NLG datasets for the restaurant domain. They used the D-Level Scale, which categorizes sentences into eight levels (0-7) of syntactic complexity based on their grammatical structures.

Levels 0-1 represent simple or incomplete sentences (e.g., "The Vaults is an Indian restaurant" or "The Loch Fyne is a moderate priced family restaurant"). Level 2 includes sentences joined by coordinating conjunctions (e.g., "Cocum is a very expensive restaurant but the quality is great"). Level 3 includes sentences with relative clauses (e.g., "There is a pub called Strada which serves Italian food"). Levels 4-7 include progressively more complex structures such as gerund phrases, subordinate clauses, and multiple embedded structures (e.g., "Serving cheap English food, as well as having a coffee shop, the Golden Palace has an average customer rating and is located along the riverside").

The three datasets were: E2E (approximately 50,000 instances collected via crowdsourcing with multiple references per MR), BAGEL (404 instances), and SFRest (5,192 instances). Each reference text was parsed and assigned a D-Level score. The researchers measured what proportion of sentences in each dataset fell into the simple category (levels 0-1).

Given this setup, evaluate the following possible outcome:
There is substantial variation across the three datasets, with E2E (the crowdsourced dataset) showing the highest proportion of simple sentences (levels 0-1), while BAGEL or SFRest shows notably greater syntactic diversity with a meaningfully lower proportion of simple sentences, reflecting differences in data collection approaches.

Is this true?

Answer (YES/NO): NO